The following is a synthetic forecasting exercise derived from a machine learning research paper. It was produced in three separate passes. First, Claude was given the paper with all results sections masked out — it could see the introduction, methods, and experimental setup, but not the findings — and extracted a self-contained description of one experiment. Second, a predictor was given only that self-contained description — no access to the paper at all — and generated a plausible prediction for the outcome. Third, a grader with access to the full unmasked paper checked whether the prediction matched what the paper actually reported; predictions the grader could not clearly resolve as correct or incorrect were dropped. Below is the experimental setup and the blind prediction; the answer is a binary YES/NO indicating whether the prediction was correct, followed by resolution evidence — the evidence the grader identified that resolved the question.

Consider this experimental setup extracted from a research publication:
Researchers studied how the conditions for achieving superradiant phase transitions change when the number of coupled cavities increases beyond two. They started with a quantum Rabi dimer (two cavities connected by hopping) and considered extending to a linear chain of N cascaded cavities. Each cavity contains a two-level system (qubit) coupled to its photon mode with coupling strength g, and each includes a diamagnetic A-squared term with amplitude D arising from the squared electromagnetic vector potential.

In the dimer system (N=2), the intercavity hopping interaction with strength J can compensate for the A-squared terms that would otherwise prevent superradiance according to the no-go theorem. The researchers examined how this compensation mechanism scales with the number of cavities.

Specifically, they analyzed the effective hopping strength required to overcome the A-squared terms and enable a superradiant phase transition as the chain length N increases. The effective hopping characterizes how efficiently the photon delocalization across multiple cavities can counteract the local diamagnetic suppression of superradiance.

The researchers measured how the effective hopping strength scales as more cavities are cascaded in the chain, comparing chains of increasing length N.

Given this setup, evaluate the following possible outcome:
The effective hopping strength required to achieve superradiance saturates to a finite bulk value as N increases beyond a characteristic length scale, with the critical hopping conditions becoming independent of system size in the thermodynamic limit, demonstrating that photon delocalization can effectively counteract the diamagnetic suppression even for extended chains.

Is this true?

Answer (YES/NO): YES